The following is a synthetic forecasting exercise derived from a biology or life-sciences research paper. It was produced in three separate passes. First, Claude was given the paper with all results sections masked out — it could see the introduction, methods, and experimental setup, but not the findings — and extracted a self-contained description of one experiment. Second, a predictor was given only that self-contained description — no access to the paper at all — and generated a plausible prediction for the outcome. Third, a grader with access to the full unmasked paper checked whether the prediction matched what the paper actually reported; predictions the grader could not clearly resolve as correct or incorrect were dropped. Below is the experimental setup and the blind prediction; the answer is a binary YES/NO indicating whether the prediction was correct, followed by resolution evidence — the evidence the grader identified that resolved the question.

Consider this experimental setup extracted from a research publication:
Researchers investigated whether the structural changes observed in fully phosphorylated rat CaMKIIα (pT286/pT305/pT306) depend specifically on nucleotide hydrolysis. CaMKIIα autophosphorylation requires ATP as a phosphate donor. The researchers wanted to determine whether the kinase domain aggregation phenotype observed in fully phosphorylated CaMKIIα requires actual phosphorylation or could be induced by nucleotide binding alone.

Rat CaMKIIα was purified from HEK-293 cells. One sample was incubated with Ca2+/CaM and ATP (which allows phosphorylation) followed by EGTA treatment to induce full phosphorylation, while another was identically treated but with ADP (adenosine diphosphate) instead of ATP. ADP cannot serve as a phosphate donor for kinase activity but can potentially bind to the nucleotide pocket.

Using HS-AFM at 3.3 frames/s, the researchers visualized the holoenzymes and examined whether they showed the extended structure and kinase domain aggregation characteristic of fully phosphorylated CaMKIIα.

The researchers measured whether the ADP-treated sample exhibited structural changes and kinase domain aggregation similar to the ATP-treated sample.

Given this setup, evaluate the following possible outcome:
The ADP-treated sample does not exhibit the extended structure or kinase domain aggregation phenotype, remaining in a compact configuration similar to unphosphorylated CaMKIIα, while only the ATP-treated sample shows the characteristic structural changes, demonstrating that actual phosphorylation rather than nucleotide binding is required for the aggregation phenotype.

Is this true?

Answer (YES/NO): YES